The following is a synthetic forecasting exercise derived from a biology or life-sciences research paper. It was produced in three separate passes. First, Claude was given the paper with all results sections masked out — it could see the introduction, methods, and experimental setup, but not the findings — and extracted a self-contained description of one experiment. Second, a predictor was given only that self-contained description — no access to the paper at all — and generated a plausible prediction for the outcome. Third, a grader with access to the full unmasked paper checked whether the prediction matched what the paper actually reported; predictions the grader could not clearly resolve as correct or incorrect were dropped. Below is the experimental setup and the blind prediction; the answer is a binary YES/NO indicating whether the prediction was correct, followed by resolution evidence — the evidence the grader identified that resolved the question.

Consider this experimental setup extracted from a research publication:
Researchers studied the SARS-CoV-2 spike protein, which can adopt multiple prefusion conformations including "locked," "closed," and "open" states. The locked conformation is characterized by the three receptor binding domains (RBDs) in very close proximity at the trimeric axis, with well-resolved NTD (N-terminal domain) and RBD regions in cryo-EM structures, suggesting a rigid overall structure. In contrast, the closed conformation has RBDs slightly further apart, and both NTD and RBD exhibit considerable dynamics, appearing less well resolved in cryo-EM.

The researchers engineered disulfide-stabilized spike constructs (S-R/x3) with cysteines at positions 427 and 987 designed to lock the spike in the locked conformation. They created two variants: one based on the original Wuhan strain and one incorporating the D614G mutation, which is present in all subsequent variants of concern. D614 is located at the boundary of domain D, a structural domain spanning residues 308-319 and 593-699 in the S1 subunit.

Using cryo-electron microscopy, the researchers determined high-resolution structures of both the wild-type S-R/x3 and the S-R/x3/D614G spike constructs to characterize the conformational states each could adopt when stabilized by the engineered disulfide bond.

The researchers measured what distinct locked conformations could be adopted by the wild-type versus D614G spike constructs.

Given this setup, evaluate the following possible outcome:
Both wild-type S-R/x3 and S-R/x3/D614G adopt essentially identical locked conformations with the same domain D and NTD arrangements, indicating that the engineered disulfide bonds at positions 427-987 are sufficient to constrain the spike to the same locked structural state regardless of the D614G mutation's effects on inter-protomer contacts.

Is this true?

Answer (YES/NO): NO